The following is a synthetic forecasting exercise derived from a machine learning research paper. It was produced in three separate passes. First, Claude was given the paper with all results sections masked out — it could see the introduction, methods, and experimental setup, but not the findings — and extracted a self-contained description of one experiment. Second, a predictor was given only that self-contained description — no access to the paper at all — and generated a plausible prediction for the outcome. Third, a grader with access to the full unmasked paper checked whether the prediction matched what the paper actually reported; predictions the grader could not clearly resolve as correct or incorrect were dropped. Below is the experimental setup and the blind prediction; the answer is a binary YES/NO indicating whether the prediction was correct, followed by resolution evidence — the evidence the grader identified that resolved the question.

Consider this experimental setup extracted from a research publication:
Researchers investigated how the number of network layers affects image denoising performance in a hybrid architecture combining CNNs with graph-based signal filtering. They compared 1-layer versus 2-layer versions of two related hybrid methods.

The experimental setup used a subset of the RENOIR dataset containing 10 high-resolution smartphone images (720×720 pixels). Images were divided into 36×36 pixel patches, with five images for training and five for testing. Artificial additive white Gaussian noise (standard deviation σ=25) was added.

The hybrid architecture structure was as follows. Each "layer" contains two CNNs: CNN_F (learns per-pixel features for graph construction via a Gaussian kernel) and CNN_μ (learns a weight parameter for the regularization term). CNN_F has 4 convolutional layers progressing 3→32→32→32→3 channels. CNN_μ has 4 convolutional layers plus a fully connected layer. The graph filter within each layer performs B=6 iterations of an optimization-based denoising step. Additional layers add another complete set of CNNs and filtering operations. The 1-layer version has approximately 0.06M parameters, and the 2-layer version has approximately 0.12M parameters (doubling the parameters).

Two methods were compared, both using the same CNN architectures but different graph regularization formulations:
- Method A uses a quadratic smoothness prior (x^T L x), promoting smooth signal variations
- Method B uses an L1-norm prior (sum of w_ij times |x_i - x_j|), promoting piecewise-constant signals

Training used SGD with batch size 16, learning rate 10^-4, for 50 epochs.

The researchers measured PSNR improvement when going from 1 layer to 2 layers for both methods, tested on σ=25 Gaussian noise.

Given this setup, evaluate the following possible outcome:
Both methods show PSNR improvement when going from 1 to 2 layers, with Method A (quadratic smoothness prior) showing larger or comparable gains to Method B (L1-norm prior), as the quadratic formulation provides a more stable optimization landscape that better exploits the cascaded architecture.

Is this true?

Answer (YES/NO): YES